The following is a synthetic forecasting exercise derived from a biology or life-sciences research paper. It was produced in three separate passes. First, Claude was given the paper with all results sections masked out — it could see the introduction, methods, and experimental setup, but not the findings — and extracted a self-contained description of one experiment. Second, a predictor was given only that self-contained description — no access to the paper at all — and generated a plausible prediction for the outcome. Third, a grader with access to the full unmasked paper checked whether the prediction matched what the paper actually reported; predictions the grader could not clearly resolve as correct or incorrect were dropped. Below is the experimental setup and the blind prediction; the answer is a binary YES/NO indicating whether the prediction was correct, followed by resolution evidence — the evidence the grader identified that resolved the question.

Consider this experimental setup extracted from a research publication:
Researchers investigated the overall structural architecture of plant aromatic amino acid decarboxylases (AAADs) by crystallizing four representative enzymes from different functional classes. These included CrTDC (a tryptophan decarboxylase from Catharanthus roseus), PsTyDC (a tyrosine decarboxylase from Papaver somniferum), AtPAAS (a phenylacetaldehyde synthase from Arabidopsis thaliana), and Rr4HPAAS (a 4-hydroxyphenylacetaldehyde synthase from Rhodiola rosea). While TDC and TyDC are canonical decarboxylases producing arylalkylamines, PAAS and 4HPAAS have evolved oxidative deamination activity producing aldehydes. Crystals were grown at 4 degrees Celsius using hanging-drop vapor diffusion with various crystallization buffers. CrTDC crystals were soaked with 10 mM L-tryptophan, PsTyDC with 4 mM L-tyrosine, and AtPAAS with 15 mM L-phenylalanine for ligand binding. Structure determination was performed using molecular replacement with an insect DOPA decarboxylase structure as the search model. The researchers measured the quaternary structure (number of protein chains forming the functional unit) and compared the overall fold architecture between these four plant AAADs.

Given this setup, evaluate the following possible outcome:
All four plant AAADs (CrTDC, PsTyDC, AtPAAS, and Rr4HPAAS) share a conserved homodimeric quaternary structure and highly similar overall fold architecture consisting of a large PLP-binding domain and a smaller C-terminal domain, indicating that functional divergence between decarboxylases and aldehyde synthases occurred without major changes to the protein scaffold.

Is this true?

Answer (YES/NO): YES